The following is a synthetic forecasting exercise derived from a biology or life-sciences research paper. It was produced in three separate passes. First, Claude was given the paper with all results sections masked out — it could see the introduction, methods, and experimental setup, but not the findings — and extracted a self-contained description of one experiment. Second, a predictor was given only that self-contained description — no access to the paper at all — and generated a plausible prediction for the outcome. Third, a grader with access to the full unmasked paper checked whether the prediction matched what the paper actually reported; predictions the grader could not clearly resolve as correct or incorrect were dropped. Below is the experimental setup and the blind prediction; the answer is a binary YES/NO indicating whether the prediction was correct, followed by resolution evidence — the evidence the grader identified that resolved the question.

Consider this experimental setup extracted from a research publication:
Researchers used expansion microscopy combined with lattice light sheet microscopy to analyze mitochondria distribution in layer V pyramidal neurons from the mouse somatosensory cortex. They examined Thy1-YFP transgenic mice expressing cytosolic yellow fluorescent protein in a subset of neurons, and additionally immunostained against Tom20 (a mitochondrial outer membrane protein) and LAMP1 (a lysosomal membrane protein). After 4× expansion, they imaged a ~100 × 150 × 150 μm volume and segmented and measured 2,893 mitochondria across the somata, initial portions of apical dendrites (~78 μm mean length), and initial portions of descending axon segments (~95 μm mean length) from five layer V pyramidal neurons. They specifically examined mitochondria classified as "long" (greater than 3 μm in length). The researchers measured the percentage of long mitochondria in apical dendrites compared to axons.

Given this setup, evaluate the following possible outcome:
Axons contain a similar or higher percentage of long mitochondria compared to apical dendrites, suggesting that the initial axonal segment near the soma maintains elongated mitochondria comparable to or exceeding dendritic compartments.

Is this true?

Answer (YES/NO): NO